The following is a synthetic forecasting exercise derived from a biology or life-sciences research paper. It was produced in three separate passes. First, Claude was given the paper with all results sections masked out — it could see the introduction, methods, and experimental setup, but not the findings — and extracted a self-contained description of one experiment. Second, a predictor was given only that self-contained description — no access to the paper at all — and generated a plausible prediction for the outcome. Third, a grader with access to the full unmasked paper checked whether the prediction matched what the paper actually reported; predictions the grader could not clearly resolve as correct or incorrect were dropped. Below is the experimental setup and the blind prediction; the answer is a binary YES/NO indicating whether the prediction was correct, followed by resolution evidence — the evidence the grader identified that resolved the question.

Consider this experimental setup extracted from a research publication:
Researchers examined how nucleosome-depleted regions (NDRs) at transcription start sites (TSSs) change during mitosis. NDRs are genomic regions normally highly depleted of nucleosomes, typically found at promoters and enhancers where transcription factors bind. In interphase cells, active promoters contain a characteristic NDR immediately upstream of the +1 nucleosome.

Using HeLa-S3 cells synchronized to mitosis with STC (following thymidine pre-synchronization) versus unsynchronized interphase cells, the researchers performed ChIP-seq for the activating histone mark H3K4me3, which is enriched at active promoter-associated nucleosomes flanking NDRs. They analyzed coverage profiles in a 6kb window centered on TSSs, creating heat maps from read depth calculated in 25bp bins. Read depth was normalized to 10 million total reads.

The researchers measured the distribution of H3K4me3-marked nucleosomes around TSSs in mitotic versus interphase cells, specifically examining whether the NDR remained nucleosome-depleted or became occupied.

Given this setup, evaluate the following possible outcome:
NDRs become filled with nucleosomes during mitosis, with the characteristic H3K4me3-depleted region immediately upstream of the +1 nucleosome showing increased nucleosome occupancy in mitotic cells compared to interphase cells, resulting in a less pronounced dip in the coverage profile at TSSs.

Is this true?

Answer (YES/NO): YES